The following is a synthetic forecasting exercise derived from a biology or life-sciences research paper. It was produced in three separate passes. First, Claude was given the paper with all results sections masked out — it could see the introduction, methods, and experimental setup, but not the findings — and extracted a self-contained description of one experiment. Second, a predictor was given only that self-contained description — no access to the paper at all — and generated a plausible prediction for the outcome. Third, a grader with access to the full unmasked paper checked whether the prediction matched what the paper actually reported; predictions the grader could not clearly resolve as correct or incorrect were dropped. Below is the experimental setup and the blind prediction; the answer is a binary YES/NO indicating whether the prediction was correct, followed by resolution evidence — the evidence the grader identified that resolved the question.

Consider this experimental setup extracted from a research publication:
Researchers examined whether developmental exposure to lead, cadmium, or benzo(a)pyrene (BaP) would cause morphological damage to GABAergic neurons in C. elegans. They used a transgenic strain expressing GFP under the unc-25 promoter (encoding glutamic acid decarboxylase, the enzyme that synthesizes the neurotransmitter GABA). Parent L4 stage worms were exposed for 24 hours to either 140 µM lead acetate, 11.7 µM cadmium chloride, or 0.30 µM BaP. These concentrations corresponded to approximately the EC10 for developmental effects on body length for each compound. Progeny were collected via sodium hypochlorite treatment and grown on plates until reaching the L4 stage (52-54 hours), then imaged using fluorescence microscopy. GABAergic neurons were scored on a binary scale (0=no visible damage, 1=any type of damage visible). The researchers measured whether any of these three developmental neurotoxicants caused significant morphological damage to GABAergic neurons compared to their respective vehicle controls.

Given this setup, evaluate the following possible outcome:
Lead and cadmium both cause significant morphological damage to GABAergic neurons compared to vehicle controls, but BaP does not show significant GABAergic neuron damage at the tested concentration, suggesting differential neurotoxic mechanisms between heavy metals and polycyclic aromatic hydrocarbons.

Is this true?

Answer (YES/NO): NO